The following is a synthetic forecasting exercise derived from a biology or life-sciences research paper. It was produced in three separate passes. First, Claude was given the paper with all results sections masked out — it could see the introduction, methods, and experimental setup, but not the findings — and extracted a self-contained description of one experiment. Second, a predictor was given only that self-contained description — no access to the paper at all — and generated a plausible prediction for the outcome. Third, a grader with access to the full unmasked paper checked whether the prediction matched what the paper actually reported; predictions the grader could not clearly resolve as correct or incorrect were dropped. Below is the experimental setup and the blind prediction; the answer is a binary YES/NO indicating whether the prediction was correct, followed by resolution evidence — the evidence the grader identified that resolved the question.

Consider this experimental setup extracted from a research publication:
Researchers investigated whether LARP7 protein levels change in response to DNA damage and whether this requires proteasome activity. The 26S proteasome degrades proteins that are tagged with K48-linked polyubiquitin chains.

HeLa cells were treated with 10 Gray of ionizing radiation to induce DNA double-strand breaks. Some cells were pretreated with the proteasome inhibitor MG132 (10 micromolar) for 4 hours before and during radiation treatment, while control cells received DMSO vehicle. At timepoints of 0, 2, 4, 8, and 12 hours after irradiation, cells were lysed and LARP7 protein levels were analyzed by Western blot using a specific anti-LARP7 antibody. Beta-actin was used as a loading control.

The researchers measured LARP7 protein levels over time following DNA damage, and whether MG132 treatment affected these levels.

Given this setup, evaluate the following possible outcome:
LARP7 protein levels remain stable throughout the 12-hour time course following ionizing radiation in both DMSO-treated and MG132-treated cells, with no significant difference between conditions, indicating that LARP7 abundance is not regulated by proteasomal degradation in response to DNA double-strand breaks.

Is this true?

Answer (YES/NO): NO